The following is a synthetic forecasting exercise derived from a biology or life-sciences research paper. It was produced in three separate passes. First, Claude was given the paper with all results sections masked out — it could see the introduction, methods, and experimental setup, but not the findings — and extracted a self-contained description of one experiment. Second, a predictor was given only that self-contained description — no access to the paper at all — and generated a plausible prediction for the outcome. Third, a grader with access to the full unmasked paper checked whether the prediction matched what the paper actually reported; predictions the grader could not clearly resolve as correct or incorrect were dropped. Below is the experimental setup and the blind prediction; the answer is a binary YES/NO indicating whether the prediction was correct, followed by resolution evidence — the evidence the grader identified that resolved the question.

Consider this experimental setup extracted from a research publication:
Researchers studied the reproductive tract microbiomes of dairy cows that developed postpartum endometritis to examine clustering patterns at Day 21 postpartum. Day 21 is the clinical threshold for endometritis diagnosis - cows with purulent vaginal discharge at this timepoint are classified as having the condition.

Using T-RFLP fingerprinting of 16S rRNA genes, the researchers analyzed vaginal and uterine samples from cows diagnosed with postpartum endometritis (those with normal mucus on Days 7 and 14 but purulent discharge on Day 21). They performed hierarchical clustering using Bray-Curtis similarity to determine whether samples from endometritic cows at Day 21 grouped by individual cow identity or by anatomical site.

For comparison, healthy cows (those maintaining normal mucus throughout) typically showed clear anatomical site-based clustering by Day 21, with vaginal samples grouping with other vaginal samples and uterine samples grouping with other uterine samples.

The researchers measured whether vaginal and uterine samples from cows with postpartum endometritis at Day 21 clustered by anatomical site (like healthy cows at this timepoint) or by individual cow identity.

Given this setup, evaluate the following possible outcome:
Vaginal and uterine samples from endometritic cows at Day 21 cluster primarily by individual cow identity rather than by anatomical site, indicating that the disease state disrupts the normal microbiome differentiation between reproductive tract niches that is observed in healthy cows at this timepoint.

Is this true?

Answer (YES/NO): YES